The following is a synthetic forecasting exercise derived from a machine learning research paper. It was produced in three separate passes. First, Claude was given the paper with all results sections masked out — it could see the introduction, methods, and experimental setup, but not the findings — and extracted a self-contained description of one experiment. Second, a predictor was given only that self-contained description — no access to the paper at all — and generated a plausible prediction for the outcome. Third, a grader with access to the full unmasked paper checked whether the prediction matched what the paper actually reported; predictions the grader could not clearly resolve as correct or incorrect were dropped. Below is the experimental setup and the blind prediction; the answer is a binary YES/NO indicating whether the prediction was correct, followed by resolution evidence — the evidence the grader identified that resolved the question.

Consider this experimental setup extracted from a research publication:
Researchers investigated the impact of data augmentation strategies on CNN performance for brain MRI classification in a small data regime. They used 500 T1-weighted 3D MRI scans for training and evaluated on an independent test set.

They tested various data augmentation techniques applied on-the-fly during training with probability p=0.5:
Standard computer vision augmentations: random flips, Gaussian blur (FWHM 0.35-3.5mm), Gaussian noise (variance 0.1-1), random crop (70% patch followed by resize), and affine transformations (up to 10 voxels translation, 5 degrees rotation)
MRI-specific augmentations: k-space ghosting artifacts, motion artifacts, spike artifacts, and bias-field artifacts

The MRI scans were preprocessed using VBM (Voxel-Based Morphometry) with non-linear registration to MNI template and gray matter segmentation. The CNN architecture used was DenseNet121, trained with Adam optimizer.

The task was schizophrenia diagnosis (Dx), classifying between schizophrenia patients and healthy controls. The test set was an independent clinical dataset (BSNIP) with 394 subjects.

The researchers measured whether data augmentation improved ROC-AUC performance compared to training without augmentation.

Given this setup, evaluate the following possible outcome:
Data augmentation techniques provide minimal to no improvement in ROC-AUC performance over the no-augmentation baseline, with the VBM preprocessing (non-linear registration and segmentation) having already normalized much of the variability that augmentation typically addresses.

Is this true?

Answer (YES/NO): NO